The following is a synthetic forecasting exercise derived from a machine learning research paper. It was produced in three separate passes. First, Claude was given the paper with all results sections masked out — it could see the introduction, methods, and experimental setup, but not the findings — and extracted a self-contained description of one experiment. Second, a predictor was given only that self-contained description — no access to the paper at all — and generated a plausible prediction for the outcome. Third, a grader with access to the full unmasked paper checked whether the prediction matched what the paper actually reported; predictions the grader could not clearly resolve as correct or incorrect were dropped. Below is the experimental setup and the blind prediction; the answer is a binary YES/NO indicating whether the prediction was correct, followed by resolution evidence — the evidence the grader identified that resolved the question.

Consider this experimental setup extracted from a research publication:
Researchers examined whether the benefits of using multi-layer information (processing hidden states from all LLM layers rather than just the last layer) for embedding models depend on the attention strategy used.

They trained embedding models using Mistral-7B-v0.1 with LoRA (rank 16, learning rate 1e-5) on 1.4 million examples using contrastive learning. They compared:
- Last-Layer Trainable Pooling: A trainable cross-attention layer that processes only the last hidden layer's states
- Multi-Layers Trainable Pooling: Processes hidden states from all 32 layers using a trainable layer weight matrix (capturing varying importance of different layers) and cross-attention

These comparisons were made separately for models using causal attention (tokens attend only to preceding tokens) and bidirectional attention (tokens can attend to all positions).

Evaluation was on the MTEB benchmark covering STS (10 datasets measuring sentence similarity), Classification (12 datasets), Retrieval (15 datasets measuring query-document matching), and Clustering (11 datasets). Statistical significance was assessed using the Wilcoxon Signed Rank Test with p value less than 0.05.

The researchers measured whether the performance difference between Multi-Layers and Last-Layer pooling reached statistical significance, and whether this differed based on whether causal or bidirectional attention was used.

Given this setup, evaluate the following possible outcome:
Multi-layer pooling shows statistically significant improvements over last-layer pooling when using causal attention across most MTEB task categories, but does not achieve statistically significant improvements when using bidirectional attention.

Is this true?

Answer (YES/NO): NO